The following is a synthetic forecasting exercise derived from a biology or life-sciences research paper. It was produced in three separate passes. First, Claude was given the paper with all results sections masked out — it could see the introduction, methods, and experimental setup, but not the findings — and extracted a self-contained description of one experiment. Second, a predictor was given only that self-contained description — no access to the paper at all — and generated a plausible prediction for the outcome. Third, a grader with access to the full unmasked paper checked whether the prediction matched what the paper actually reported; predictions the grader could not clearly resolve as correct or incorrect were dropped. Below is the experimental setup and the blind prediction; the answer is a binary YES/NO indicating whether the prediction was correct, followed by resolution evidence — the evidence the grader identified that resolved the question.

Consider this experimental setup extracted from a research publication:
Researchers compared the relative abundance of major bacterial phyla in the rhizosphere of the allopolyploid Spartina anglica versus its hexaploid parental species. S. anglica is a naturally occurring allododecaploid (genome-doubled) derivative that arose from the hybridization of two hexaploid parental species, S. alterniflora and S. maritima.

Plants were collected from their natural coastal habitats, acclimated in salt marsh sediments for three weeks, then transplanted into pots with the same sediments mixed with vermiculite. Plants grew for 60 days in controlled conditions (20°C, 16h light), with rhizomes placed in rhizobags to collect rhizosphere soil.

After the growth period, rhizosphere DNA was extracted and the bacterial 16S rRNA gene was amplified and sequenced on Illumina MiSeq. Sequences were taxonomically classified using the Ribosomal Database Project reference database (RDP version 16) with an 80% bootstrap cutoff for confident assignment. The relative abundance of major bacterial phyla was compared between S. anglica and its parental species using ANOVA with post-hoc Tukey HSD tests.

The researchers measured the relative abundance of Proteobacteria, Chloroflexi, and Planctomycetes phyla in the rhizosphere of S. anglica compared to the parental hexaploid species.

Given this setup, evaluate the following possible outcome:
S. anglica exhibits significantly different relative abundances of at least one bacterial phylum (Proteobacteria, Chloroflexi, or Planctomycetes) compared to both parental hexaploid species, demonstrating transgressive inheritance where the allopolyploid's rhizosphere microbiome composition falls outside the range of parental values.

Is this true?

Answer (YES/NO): NO